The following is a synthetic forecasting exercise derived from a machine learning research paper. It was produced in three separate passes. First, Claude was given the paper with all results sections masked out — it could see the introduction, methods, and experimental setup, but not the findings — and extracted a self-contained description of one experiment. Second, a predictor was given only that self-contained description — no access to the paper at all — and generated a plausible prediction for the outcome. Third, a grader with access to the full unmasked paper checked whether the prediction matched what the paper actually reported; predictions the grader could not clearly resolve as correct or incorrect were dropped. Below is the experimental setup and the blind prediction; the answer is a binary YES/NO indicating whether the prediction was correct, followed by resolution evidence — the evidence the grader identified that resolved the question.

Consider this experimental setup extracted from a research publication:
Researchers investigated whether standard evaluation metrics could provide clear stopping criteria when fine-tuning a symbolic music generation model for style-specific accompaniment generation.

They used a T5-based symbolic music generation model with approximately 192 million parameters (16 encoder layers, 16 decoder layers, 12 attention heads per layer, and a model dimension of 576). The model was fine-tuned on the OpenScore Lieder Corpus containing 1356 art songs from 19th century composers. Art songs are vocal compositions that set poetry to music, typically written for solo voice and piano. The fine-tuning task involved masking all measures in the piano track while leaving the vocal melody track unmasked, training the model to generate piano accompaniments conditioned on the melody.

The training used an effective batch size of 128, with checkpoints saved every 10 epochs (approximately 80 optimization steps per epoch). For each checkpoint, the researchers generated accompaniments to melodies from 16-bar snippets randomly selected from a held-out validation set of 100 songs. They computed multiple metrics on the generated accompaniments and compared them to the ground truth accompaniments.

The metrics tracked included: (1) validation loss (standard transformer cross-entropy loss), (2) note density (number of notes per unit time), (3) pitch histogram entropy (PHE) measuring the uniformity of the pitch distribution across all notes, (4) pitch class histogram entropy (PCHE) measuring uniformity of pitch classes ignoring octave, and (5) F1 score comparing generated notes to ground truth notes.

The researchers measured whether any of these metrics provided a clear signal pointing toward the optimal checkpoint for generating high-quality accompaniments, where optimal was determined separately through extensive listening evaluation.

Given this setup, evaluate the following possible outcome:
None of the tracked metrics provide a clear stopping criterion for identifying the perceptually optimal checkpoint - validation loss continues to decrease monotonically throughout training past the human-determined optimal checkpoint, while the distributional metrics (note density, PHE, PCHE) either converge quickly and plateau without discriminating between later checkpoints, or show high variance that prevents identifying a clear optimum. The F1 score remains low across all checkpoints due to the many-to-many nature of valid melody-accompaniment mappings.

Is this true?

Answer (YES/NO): NO